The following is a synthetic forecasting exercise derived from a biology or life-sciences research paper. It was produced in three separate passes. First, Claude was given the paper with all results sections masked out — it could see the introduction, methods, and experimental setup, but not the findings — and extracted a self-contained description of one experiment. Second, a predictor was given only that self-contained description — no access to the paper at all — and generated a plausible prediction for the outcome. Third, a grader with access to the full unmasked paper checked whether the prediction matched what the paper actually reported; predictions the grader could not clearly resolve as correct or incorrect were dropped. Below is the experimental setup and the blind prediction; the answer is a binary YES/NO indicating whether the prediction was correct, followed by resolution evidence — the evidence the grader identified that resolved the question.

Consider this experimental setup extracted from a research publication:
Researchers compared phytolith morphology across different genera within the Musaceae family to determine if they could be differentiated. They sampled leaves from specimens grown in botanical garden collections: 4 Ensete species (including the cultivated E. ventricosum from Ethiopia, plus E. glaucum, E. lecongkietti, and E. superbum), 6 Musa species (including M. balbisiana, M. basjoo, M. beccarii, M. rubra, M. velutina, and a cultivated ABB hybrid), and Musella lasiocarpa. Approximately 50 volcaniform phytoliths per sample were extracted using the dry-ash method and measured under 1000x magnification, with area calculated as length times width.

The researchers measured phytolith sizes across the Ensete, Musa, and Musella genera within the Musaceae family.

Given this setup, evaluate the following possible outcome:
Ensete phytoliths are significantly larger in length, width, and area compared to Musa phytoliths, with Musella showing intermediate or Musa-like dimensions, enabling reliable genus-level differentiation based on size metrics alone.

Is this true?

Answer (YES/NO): NO